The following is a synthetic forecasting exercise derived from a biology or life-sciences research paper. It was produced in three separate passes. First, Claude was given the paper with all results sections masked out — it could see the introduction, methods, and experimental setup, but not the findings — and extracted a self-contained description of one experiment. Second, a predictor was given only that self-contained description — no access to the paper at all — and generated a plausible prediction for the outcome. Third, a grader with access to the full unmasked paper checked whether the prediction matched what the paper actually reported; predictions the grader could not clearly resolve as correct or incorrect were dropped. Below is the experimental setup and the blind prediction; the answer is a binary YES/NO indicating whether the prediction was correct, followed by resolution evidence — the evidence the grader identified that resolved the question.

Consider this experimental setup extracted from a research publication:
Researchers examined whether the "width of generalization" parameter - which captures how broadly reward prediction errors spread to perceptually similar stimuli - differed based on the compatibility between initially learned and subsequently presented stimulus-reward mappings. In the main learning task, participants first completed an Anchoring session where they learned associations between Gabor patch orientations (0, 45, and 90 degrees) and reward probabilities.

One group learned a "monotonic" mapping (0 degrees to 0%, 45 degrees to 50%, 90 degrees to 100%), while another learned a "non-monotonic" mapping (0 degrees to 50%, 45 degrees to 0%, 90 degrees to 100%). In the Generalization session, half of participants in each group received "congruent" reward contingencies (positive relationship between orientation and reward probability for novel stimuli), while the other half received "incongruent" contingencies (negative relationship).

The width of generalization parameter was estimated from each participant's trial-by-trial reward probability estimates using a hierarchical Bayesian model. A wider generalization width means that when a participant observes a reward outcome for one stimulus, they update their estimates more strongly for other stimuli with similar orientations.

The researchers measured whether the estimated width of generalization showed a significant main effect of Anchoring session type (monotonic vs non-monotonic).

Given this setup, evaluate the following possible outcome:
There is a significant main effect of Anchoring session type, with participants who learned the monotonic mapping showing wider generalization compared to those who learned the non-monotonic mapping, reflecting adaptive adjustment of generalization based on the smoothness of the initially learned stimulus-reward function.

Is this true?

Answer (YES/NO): YES